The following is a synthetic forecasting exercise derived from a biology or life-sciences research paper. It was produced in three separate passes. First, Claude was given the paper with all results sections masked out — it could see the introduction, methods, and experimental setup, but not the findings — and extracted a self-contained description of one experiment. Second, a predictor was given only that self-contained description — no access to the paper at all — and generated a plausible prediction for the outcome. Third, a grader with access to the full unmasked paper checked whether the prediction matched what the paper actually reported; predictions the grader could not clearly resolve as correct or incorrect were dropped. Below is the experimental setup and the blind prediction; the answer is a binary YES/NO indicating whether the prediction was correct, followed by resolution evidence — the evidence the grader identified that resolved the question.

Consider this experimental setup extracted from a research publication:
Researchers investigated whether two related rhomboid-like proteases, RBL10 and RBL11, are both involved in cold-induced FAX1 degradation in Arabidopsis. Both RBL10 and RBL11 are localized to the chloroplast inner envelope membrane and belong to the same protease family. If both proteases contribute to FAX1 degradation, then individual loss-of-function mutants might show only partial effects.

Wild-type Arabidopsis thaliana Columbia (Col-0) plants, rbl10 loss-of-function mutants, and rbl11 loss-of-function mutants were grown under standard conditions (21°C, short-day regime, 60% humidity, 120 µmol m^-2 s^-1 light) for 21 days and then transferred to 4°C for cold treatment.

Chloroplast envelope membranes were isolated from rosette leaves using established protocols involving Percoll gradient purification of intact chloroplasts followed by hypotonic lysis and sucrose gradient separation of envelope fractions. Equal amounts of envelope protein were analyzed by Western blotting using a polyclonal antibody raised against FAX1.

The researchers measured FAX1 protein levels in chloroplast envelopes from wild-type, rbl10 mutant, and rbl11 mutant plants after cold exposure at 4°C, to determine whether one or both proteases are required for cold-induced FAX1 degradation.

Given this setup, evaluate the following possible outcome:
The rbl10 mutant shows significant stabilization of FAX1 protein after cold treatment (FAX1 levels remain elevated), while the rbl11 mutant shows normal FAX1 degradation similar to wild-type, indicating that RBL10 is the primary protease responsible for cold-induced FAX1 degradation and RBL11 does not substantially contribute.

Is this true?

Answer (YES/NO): NO